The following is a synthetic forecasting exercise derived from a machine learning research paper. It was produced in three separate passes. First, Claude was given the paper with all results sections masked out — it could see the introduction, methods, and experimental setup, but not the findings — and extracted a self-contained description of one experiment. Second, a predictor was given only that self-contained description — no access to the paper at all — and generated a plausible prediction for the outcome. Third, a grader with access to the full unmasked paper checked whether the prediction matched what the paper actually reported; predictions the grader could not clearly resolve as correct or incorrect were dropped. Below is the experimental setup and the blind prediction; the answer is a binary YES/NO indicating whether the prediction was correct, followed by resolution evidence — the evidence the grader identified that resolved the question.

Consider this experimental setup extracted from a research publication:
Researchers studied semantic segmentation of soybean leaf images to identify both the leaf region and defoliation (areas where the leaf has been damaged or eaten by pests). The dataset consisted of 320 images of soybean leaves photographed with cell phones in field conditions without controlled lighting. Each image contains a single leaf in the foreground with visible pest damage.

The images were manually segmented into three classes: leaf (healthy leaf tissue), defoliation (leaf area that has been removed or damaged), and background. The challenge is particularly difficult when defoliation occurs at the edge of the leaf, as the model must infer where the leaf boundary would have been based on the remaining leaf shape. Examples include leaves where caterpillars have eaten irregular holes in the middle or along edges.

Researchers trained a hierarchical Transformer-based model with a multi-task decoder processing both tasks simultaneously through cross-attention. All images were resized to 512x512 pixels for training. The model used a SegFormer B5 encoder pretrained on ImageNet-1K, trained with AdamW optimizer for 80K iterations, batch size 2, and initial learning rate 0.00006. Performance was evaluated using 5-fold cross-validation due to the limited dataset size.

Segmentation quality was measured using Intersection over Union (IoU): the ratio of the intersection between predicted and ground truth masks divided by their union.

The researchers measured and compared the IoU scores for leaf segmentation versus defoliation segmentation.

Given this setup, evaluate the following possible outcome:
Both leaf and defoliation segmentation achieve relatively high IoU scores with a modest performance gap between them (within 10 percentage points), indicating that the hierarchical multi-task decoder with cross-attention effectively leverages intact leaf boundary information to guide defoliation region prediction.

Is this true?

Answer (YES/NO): NO